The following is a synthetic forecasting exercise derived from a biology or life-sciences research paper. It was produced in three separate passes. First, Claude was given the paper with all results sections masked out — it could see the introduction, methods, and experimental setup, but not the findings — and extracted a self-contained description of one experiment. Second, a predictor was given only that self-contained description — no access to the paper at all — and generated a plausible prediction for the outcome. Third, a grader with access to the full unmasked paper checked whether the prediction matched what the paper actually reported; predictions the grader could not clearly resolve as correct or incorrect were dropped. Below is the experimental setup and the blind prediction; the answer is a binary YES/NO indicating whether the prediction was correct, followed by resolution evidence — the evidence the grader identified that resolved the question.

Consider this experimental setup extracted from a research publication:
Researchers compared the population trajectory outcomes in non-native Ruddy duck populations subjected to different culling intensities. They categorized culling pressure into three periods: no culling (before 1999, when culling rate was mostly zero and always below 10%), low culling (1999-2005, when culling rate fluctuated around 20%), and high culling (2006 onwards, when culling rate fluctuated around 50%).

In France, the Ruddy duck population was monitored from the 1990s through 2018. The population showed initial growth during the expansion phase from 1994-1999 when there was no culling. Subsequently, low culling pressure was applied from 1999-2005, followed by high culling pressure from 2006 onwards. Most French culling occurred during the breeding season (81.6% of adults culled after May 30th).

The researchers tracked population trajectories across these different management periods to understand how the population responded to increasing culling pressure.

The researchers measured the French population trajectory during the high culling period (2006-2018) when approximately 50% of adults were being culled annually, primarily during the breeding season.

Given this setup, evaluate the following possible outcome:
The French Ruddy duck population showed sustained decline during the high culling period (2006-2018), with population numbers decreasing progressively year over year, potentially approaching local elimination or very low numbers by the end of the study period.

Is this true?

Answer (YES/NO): NO